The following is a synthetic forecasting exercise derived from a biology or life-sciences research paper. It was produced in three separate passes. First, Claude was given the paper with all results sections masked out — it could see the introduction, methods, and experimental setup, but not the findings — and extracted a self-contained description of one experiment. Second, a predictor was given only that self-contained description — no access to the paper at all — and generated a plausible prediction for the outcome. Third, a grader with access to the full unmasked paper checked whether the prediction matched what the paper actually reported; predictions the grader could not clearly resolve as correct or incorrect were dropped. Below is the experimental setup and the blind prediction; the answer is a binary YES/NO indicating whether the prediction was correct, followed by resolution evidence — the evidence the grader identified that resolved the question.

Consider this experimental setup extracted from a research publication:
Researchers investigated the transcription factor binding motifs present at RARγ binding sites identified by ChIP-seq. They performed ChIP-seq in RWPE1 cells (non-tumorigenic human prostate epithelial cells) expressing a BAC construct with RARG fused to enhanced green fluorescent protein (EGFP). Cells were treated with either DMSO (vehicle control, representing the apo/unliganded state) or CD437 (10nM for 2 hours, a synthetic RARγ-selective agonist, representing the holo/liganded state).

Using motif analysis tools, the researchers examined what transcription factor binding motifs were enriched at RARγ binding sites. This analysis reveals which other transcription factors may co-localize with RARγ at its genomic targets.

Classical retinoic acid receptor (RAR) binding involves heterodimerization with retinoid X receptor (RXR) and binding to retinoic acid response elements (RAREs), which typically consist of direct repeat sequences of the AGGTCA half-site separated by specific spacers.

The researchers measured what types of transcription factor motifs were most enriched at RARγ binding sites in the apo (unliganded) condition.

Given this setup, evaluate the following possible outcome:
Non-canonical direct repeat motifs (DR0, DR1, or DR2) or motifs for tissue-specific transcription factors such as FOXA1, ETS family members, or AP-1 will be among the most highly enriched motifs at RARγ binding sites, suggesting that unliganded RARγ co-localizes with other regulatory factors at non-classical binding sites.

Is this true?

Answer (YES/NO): YES